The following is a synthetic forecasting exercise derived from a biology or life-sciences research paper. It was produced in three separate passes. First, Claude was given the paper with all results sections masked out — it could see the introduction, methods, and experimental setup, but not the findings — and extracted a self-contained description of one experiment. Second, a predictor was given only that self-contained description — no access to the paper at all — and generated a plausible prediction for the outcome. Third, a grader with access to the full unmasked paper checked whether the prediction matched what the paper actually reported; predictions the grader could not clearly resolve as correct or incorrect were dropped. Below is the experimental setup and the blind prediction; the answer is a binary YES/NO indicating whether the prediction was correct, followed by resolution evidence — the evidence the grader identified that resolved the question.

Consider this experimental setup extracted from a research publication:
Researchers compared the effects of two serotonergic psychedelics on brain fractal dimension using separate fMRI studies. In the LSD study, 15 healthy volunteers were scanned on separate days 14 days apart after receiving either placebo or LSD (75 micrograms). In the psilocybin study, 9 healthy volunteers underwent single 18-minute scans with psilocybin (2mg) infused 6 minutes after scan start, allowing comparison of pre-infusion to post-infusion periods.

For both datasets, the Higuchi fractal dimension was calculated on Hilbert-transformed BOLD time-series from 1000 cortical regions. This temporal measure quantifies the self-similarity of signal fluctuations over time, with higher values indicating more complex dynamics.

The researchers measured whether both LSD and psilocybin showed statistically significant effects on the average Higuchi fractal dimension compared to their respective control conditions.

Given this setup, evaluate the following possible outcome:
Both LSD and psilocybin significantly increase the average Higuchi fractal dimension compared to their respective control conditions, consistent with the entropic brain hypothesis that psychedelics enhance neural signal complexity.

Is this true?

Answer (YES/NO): NO